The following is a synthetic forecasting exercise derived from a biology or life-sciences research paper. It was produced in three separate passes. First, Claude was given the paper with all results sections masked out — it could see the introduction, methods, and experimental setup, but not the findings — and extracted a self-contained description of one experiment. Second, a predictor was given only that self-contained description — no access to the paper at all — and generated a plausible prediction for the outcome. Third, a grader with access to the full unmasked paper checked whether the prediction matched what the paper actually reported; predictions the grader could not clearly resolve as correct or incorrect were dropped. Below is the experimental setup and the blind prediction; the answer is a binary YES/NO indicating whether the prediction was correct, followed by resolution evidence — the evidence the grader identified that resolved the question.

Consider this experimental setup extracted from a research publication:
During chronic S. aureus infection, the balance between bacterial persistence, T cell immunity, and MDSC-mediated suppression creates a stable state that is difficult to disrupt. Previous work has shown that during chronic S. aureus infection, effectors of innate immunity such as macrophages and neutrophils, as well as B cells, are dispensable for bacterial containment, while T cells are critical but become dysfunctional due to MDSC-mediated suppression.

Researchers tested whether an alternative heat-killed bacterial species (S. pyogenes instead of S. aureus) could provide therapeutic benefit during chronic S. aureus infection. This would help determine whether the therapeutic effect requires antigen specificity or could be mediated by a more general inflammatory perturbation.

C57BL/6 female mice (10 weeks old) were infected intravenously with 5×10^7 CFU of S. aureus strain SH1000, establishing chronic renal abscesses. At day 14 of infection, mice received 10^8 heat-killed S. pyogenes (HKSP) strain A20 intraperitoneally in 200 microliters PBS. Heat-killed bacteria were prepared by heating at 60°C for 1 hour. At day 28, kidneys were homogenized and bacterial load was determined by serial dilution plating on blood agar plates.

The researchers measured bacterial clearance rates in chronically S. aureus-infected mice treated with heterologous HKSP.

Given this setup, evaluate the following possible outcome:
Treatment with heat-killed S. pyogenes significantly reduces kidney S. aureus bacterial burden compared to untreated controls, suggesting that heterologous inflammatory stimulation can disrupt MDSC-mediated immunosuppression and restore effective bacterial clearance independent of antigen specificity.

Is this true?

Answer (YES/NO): NO